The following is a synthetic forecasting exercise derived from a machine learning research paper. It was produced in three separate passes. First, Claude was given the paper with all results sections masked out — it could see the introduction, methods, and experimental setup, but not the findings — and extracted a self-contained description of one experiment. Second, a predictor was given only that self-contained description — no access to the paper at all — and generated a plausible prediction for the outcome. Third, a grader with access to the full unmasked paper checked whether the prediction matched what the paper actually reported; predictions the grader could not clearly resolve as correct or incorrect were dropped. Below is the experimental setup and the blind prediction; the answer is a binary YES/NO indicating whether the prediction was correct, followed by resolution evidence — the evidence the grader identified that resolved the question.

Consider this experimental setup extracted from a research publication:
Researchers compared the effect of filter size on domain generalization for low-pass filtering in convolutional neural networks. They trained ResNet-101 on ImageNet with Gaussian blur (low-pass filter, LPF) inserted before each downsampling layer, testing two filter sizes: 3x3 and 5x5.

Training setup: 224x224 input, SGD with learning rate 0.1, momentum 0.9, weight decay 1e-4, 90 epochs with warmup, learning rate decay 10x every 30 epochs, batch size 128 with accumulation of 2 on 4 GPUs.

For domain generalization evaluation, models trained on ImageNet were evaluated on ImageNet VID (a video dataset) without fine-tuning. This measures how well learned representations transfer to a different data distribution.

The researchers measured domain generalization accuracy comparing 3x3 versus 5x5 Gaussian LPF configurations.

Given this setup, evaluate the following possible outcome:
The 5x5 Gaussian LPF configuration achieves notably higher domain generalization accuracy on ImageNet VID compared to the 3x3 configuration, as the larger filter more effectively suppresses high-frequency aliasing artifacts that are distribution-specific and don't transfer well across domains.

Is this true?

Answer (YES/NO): NO